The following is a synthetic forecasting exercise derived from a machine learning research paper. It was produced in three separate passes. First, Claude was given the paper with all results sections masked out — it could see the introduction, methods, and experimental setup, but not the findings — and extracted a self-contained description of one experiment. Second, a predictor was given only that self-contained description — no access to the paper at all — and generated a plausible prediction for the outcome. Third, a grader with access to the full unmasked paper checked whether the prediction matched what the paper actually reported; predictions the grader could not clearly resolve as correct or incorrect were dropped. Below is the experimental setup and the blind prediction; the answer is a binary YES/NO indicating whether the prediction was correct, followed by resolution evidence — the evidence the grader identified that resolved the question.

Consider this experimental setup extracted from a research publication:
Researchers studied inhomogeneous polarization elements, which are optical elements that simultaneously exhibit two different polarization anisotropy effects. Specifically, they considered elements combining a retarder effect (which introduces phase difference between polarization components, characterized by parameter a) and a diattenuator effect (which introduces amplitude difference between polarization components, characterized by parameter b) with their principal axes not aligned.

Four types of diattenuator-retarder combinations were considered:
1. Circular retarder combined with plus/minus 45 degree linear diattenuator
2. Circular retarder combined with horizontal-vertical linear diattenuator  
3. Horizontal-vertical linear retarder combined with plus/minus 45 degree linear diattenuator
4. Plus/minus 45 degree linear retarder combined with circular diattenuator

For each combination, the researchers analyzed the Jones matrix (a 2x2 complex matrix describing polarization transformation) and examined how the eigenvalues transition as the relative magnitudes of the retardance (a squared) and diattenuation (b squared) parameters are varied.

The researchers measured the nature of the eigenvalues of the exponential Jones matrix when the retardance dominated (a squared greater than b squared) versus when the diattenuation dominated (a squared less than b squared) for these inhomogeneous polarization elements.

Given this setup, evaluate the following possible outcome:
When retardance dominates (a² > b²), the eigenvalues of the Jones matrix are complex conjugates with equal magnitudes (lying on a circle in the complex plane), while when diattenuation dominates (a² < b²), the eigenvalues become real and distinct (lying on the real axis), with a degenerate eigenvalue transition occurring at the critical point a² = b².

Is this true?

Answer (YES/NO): YES